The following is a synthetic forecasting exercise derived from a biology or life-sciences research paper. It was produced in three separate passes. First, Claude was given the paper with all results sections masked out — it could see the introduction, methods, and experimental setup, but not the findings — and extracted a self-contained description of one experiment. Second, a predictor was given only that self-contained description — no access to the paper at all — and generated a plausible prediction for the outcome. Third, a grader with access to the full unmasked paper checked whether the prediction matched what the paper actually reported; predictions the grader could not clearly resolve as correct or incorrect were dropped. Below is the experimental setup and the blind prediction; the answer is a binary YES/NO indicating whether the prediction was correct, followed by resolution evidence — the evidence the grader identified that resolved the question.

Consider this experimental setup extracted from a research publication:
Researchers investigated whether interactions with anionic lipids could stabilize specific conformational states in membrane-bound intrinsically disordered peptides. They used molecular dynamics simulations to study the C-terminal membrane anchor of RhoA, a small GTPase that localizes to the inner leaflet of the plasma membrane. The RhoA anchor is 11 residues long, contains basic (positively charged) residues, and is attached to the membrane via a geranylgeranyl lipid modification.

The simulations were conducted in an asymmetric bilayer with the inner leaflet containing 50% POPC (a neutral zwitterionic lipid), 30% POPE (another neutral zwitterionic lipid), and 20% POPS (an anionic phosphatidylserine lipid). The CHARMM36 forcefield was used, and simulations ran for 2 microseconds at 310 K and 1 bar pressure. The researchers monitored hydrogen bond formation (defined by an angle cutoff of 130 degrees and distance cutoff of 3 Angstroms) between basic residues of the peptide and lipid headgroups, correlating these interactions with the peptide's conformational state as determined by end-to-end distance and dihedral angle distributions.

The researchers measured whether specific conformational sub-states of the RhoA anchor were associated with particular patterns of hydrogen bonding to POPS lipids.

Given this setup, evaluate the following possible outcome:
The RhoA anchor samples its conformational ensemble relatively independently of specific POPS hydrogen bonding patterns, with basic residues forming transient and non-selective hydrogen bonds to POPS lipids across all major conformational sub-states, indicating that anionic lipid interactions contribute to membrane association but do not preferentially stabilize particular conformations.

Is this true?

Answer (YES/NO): NO